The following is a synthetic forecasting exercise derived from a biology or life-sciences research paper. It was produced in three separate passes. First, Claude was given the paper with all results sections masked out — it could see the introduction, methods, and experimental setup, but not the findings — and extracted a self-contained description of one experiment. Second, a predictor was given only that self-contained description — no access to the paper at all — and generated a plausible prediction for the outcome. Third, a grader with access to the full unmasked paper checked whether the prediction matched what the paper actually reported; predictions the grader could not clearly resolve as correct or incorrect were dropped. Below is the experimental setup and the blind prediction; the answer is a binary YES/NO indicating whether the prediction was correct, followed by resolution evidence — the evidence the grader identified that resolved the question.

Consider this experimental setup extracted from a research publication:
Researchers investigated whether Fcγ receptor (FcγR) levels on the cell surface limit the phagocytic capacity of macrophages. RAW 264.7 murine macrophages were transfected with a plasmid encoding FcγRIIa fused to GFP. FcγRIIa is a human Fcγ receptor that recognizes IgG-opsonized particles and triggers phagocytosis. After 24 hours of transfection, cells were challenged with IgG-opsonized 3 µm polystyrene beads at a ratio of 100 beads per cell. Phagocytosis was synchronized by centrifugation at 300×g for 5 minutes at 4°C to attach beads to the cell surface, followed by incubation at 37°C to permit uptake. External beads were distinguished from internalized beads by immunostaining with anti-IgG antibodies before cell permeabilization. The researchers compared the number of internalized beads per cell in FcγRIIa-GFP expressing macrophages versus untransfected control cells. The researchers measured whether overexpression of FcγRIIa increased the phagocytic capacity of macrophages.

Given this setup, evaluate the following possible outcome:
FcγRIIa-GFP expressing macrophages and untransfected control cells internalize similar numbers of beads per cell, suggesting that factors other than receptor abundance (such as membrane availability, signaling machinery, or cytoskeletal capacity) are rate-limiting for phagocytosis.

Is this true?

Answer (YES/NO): YES